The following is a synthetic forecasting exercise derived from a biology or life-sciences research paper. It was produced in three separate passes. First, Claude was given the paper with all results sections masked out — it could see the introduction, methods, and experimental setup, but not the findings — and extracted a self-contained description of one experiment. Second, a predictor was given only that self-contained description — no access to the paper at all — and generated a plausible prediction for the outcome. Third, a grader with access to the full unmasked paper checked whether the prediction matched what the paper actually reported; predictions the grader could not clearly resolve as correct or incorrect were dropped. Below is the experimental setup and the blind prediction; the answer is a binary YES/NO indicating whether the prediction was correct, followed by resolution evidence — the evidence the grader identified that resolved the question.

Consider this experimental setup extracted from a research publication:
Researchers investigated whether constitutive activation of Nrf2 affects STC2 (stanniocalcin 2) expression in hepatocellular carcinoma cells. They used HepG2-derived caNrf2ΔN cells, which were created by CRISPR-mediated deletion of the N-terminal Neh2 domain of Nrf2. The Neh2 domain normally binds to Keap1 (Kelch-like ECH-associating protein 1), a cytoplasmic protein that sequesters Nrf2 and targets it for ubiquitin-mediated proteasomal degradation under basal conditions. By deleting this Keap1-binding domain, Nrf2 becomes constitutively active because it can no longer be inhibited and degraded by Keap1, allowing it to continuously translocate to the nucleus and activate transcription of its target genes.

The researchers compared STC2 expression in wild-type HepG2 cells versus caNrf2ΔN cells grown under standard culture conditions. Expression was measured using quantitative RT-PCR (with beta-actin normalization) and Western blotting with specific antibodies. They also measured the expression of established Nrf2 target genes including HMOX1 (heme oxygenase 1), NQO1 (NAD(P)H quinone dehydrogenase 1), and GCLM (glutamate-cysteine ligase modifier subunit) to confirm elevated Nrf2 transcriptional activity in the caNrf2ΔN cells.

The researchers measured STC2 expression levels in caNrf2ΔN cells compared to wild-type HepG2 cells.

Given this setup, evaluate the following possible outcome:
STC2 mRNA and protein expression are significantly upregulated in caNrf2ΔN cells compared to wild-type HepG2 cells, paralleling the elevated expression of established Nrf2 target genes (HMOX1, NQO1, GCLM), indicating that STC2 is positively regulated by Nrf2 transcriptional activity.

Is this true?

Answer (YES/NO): YES